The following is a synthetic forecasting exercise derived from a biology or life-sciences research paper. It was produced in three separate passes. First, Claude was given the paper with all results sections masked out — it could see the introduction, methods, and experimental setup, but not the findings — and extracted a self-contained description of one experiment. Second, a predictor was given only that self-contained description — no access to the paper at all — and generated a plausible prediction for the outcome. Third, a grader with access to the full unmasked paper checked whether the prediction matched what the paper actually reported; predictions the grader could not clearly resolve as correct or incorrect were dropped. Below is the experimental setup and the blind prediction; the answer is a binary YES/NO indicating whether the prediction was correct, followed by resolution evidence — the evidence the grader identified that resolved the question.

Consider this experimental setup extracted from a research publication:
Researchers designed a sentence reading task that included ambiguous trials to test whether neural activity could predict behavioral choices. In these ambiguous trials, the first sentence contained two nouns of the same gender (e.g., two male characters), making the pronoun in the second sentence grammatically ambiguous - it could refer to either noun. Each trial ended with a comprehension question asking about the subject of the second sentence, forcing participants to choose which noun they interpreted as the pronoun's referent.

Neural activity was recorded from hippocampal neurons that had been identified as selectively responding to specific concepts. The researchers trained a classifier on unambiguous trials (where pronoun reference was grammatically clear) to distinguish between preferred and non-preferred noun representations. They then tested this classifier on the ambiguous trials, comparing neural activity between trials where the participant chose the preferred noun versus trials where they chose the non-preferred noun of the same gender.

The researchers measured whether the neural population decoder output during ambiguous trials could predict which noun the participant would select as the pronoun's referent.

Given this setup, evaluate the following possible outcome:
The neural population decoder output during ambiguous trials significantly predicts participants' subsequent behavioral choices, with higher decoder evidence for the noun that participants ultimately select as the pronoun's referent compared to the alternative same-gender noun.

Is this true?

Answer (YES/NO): YES